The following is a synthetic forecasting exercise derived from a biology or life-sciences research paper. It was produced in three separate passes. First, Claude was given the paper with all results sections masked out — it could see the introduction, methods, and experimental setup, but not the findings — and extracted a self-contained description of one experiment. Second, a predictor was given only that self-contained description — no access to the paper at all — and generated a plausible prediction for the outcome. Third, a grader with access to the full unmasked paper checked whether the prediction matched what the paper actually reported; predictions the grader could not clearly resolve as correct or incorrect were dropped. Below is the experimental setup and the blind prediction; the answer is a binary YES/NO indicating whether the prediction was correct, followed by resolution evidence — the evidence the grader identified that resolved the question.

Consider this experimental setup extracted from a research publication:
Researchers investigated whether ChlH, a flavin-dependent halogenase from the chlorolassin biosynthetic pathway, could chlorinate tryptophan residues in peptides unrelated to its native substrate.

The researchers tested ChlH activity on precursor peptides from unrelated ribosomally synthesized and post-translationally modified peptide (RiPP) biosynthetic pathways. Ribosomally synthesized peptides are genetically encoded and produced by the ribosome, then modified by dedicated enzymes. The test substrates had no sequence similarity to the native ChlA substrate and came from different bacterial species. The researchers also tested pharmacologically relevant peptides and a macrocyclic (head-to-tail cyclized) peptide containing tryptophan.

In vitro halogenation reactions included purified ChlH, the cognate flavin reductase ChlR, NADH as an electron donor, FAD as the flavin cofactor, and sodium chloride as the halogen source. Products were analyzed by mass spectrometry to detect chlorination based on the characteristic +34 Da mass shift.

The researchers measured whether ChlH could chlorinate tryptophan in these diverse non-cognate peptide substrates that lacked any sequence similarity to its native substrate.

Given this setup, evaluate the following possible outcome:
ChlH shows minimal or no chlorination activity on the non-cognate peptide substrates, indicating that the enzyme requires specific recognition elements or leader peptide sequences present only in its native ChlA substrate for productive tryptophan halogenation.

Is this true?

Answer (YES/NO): NO